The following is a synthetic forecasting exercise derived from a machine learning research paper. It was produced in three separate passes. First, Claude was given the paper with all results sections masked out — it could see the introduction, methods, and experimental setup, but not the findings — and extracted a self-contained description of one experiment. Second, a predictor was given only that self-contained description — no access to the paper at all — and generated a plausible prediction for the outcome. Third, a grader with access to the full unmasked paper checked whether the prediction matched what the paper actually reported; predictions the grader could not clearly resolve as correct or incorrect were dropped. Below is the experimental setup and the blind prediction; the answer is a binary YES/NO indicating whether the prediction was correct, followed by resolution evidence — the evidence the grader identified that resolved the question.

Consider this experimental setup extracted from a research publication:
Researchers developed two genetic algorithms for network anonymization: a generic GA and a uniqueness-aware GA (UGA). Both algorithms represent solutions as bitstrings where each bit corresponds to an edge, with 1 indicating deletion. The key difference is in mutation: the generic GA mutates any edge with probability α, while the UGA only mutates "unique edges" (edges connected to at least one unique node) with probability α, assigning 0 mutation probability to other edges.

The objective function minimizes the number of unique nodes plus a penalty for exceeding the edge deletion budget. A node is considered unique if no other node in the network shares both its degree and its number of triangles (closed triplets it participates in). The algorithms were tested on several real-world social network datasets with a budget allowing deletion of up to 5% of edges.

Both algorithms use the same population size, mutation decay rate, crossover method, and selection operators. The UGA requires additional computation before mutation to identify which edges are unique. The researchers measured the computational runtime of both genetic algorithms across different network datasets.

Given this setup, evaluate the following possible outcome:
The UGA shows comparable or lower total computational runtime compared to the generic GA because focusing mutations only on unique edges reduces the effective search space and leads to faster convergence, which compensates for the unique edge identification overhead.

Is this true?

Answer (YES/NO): NO